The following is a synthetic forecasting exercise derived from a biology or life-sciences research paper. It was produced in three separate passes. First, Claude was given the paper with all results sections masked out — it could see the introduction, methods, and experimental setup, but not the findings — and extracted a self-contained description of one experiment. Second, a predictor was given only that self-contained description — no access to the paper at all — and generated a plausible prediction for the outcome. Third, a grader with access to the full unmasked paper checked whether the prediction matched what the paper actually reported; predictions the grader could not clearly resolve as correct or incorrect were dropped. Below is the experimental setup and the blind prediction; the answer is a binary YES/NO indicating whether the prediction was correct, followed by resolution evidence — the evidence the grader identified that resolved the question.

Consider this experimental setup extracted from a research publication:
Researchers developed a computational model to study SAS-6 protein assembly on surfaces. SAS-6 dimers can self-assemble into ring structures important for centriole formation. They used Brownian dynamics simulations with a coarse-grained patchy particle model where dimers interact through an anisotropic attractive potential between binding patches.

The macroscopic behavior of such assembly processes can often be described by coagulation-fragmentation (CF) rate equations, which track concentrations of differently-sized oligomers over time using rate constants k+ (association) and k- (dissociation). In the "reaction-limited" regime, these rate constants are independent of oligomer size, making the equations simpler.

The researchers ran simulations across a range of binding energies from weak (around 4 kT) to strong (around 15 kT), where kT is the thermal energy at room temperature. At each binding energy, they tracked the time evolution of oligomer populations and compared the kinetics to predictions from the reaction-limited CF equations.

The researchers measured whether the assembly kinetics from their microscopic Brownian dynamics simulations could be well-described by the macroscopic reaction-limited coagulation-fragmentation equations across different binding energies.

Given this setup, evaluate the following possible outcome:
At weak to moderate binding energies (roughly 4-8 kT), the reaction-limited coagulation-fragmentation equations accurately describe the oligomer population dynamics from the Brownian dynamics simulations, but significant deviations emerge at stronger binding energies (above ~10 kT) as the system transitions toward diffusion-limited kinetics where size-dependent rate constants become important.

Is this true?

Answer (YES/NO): NO